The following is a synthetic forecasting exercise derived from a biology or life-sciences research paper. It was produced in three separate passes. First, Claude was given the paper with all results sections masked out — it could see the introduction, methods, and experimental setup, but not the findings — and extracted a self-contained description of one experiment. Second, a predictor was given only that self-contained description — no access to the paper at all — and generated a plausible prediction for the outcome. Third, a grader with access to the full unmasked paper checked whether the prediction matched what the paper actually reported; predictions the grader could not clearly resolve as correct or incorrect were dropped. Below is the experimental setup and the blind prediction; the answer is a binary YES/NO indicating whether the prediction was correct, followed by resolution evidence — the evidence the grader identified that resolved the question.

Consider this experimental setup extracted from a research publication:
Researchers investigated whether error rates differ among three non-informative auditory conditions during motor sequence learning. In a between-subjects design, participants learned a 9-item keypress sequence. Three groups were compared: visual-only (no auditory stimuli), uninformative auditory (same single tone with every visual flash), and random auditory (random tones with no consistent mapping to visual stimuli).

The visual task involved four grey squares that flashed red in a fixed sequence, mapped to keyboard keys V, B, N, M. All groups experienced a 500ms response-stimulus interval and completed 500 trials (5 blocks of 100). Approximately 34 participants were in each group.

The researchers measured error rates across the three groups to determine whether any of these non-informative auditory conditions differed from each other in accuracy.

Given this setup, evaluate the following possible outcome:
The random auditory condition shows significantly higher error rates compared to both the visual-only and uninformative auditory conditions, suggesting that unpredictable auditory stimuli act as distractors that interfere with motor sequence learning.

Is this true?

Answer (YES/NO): NO